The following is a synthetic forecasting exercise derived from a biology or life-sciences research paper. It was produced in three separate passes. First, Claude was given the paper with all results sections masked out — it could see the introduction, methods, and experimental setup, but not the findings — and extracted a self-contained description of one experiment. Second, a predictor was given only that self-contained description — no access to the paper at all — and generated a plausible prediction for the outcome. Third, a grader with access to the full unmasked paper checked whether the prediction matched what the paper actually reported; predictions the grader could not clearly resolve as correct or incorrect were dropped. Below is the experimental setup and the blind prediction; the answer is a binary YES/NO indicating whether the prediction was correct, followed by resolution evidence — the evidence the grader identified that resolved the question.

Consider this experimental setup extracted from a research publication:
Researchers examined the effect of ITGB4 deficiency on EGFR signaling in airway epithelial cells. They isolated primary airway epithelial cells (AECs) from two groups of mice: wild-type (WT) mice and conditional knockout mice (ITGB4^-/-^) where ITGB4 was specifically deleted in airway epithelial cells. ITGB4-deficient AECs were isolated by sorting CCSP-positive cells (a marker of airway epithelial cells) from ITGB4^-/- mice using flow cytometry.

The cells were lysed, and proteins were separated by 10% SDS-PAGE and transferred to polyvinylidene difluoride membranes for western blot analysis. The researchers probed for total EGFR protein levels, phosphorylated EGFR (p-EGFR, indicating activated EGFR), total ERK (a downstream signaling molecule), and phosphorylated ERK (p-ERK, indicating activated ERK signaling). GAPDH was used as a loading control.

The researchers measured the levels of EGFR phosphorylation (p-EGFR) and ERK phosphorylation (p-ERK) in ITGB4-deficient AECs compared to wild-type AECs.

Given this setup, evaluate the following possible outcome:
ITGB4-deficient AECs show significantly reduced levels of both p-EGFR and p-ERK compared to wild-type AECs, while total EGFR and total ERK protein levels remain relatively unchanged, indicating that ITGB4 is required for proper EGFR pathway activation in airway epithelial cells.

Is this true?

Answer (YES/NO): NO